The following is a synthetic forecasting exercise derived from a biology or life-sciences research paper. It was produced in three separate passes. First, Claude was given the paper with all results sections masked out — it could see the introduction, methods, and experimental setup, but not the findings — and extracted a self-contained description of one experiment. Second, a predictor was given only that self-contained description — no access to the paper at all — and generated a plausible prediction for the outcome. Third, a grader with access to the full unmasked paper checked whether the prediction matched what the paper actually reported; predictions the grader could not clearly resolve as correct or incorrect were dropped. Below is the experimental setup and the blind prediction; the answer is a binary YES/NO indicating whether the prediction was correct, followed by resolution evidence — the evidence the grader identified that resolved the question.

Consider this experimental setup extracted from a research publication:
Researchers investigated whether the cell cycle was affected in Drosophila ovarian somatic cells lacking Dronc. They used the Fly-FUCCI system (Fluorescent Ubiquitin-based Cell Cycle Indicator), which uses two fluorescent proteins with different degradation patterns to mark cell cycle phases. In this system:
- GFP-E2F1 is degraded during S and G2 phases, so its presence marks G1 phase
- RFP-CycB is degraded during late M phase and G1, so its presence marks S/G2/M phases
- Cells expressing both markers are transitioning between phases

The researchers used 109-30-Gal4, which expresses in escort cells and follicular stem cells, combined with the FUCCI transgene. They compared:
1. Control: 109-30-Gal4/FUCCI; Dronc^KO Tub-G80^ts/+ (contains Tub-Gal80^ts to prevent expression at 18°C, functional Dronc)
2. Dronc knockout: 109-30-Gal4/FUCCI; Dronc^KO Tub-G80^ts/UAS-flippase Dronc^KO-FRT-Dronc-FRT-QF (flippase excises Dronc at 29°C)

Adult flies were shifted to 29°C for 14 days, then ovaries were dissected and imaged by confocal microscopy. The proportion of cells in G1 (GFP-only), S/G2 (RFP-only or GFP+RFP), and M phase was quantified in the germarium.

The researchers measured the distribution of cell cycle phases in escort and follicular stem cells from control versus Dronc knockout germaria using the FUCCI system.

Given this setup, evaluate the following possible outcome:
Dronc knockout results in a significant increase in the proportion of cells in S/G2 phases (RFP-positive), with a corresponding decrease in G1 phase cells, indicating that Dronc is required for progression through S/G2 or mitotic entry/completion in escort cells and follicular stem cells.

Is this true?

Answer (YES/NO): NO